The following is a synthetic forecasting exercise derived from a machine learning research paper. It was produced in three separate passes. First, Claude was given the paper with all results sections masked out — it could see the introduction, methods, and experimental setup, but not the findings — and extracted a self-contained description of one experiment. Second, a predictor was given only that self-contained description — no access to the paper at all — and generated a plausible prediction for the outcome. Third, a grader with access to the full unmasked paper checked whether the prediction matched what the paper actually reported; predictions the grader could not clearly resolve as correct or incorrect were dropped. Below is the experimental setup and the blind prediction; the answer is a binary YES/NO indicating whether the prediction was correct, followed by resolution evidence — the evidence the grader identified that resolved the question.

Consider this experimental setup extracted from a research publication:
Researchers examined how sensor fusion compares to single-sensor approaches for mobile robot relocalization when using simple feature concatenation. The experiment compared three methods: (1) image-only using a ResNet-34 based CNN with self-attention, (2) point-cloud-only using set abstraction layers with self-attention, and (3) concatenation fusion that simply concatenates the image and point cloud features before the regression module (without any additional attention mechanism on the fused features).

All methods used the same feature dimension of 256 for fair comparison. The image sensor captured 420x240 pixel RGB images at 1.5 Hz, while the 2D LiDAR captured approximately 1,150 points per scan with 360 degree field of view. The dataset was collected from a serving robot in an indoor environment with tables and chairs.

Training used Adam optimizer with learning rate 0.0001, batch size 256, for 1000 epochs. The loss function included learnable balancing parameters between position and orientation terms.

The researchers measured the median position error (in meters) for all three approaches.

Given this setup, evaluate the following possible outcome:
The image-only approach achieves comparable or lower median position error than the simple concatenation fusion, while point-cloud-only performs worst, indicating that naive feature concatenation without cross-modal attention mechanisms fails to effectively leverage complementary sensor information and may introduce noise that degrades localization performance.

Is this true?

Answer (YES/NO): NO